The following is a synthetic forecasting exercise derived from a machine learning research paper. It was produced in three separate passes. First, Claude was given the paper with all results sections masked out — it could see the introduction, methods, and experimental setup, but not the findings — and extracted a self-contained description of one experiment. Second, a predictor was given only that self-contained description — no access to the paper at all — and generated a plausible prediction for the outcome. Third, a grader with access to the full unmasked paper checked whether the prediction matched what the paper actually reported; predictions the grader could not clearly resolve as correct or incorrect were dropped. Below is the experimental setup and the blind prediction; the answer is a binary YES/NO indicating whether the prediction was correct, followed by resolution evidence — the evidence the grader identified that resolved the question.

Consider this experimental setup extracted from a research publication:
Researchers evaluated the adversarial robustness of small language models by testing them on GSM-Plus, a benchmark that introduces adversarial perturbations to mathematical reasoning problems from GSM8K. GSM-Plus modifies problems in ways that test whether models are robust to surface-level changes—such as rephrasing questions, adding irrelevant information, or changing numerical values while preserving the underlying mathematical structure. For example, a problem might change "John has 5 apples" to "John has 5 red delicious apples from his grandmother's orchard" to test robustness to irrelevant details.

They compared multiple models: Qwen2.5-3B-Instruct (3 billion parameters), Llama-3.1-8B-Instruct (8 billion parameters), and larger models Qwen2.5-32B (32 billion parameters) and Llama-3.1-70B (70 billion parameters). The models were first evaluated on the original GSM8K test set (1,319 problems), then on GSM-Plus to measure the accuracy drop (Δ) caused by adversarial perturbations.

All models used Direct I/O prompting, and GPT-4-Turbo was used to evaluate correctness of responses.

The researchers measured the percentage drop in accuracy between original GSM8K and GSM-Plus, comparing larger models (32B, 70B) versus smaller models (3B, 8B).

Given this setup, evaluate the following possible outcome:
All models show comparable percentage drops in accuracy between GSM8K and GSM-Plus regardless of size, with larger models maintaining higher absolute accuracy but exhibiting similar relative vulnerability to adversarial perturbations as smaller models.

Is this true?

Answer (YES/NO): NO